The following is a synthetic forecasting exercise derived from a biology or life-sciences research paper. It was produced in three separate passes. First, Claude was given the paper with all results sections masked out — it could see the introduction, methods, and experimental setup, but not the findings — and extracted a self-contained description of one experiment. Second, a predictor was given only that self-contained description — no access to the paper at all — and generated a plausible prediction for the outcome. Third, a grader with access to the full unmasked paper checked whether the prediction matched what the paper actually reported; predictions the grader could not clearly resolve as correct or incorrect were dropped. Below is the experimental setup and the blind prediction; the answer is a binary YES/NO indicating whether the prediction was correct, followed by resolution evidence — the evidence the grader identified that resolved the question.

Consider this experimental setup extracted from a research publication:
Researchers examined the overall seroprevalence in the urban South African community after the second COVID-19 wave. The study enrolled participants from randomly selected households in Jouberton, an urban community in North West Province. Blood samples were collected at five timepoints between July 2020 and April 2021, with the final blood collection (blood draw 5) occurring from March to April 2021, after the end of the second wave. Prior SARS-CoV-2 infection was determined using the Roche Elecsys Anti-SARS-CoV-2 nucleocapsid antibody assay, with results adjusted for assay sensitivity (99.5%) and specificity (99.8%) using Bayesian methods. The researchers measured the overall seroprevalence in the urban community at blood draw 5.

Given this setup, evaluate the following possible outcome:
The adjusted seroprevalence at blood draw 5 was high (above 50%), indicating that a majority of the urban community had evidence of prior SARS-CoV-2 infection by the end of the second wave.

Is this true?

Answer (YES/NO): NO